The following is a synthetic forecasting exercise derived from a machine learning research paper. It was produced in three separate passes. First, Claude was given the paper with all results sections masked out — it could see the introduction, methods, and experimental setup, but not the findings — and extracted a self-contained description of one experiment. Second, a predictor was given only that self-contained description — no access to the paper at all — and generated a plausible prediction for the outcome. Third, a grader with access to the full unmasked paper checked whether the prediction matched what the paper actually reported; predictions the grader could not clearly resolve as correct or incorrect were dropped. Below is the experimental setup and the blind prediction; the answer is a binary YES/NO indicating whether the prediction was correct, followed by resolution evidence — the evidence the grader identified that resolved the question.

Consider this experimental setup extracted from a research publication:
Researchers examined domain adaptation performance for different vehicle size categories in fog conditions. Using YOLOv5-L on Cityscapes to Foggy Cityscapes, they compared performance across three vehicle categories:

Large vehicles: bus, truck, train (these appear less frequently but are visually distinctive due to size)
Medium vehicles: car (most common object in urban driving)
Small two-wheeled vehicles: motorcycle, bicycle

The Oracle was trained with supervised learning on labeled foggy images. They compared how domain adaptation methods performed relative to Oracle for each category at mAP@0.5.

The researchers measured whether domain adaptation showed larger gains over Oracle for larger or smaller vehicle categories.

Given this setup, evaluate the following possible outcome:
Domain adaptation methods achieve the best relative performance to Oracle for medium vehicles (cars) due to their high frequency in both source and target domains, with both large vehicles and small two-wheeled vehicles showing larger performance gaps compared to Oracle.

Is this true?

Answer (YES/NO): NO